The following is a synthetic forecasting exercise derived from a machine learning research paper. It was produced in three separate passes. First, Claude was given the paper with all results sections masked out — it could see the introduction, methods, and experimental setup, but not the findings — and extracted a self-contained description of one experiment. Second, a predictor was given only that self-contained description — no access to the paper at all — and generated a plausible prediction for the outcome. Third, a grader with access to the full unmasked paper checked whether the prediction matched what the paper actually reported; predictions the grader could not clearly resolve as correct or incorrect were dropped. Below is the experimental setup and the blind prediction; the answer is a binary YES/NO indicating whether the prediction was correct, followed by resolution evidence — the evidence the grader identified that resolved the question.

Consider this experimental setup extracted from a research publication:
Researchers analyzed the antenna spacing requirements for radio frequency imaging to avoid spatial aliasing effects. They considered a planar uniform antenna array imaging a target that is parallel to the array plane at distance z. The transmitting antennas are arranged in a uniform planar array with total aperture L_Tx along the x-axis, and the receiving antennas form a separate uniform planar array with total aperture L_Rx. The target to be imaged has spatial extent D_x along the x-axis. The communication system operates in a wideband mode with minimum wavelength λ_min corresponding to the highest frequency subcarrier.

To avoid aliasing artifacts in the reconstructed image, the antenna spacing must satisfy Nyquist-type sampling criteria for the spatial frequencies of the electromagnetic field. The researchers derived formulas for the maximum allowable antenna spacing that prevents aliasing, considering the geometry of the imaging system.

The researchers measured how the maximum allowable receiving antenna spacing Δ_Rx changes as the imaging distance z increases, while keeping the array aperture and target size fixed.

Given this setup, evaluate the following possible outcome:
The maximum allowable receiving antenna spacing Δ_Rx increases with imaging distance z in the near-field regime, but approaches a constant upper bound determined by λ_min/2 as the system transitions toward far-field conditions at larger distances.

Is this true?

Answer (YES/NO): NO